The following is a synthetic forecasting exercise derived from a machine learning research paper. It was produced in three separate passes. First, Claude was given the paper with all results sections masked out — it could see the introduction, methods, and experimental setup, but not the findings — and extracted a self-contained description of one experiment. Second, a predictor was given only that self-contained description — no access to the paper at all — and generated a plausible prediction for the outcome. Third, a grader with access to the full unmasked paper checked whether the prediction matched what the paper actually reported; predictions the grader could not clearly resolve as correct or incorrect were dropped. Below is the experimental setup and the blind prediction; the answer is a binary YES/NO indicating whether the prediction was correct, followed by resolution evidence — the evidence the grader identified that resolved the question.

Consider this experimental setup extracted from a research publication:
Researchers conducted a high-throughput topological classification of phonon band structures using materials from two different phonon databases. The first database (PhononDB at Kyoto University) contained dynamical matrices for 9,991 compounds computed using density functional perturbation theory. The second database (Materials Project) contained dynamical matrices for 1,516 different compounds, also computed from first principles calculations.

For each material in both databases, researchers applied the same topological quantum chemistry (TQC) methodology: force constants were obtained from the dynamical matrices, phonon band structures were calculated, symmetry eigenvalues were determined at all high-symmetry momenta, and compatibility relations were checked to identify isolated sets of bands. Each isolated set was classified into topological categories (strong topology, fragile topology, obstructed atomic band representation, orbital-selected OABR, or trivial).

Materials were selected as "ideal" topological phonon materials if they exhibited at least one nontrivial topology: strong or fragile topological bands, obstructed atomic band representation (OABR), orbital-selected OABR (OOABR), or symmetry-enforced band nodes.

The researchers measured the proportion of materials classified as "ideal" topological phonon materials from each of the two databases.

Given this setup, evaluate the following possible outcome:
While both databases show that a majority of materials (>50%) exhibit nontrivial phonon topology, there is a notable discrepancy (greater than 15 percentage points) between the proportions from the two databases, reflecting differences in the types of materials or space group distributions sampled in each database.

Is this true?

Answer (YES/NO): NO